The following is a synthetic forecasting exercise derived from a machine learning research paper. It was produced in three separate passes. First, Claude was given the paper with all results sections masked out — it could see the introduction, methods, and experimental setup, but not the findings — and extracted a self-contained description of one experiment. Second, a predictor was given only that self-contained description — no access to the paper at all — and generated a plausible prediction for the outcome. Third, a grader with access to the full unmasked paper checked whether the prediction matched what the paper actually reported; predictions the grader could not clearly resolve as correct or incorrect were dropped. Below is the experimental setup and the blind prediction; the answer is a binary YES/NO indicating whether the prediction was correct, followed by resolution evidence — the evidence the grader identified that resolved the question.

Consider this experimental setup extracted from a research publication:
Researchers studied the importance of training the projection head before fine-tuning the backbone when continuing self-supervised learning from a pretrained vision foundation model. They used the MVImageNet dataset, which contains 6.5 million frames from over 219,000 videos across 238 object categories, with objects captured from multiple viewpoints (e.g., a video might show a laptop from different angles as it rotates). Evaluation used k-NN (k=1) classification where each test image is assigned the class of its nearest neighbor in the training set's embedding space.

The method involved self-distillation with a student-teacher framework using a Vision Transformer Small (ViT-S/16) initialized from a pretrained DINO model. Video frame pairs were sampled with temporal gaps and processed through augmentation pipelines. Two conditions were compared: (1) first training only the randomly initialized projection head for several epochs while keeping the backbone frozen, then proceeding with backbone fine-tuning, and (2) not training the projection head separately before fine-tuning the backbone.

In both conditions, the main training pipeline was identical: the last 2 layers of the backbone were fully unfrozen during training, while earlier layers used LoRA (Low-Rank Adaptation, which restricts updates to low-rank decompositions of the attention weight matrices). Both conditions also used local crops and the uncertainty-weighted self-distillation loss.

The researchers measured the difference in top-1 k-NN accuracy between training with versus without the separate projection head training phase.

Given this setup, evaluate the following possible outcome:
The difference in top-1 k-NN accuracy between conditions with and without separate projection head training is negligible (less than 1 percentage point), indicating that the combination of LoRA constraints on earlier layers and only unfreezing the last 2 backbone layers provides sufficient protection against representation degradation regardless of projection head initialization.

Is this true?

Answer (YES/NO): NO